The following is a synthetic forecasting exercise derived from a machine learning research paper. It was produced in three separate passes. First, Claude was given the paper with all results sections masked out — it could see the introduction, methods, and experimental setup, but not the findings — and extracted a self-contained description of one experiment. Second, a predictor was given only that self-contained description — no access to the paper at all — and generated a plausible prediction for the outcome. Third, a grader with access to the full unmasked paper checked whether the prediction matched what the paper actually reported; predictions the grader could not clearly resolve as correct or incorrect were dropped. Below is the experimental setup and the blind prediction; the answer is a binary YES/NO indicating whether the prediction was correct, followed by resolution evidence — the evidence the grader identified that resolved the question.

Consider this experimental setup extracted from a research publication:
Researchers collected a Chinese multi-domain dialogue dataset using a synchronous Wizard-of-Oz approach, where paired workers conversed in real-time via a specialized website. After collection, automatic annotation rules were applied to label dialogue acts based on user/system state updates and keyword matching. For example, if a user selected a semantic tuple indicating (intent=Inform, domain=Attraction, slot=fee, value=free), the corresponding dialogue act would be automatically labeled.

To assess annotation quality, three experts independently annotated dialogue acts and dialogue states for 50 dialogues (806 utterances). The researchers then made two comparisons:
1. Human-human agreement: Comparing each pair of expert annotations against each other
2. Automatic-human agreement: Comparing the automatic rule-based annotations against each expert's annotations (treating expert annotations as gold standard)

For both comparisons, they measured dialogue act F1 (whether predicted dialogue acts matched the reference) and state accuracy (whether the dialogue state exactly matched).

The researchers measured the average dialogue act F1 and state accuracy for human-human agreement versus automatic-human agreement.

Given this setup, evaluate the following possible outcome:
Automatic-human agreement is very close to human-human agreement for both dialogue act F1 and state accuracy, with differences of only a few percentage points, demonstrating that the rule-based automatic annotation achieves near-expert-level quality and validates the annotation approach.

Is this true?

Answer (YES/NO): YES